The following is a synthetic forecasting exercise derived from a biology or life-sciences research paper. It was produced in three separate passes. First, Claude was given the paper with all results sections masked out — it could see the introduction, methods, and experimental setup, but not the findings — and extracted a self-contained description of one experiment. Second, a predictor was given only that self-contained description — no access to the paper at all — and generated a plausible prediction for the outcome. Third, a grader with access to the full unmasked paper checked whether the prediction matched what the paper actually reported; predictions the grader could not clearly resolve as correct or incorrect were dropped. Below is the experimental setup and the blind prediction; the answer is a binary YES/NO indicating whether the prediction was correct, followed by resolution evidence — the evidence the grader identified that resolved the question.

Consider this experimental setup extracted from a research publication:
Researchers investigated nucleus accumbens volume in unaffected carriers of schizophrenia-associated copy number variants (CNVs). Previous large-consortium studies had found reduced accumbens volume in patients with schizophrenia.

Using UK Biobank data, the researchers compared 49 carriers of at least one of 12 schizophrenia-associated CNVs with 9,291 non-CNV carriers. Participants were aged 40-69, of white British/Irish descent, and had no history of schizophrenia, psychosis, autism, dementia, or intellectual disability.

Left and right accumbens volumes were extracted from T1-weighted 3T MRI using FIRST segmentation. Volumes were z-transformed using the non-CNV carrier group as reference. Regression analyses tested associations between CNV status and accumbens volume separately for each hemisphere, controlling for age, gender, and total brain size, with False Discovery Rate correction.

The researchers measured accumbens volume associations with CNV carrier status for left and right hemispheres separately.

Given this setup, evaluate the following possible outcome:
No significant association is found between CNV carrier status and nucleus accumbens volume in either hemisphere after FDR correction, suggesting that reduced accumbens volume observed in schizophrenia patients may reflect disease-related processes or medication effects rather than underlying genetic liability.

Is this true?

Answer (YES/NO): NO